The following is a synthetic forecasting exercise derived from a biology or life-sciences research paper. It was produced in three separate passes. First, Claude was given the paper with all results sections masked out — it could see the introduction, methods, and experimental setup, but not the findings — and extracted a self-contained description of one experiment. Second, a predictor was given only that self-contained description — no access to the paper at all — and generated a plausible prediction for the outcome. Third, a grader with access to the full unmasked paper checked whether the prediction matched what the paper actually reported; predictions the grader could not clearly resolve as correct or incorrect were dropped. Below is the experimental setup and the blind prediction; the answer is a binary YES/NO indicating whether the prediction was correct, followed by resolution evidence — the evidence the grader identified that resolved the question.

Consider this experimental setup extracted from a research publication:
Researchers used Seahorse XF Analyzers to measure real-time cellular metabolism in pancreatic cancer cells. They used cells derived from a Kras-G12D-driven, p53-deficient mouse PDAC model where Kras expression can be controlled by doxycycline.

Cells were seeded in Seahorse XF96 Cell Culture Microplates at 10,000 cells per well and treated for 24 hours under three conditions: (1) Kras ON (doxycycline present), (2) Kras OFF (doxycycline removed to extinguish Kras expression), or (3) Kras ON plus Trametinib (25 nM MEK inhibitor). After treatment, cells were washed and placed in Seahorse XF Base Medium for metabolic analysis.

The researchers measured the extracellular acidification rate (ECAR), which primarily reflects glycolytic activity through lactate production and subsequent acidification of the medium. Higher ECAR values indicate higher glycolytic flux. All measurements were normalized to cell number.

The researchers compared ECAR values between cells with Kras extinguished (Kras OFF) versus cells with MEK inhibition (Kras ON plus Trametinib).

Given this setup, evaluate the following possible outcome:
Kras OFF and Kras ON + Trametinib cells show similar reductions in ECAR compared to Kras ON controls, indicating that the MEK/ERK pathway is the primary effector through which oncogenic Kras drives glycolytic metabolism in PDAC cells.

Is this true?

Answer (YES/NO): NO